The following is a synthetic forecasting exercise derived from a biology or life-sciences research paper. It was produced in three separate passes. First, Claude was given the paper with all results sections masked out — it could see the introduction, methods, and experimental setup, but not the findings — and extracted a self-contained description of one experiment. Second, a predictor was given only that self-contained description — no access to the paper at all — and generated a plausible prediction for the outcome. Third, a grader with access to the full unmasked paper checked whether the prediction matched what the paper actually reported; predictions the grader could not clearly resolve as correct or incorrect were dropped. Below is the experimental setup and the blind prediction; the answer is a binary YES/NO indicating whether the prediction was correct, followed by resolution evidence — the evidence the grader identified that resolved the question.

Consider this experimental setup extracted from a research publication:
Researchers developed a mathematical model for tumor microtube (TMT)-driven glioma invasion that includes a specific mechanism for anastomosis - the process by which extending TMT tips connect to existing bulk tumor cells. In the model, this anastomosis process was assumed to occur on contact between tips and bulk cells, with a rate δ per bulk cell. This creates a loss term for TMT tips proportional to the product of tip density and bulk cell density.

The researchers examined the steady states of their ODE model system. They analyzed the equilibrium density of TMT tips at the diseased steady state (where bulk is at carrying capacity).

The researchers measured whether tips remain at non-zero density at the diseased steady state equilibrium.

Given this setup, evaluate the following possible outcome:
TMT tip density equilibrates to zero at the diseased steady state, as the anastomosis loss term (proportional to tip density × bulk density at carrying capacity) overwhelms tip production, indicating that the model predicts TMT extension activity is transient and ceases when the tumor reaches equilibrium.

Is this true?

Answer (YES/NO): YES